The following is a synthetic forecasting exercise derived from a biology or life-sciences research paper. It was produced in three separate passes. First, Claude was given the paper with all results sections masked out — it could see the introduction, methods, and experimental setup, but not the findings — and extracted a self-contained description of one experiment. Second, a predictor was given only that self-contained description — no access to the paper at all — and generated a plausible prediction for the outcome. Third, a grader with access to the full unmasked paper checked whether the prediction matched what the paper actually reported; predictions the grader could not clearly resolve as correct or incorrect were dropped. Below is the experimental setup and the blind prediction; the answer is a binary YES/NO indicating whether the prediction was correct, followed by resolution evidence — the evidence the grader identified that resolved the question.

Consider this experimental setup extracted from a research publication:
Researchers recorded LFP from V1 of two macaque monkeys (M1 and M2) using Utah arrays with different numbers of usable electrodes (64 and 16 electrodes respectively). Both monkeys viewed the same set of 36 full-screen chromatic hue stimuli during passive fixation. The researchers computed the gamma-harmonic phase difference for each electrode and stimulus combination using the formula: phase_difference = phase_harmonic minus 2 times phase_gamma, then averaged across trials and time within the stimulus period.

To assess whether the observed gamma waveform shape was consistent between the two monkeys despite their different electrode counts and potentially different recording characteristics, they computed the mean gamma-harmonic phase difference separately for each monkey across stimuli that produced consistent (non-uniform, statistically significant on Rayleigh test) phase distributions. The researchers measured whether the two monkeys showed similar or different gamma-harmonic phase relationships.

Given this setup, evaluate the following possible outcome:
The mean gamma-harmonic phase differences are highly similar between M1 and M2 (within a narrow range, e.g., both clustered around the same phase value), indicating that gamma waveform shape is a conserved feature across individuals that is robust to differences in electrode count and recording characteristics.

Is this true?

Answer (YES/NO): NO